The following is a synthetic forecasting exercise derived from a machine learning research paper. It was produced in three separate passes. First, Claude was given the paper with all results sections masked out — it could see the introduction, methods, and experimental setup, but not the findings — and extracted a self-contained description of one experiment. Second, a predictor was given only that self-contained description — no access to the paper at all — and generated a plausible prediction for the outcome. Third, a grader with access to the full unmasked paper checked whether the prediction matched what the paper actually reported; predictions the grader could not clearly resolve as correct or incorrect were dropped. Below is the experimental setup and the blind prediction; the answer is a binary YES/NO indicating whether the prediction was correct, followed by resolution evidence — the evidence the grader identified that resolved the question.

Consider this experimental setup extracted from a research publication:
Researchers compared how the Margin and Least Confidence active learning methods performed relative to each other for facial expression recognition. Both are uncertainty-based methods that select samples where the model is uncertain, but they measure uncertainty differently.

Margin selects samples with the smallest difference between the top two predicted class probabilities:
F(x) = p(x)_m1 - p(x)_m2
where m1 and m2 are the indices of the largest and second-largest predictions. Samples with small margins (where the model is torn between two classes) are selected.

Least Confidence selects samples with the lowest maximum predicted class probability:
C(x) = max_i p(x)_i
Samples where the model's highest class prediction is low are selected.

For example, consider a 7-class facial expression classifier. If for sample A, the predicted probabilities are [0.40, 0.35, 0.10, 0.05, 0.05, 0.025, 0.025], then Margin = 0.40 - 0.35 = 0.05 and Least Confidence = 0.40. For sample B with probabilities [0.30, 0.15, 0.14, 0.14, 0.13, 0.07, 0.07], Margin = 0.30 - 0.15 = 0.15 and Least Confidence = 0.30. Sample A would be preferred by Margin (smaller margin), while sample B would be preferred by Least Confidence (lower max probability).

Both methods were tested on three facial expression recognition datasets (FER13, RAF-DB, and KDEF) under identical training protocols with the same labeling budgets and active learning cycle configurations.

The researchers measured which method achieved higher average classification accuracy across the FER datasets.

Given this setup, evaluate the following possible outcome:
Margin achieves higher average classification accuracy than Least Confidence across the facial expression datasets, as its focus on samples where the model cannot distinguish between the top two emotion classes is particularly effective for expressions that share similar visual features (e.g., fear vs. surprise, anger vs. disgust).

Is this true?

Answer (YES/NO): NO